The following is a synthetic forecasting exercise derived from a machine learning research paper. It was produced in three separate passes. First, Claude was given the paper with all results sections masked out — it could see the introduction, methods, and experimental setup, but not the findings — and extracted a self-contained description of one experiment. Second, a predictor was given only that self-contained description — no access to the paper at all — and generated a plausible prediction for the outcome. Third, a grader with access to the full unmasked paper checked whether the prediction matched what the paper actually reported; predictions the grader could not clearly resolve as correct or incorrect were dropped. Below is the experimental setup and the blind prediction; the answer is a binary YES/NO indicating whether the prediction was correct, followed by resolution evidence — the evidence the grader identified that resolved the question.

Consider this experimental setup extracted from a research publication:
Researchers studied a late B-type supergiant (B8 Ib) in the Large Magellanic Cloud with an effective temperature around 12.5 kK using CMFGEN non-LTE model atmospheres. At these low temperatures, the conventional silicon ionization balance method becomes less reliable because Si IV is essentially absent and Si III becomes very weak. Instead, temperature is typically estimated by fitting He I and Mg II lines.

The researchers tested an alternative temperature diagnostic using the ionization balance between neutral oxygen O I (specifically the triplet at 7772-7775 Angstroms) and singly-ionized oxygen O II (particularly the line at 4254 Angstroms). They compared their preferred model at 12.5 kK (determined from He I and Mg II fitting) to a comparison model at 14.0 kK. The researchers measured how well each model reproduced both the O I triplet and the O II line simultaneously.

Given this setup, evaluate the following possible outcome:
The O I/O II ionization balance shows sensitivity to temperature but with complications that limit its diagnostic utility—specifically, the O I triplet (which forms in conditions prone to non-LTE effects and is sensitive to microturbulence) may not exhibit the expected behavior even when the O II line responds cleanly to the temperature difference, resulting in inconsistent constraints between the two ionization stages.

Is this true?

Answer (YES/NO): NO